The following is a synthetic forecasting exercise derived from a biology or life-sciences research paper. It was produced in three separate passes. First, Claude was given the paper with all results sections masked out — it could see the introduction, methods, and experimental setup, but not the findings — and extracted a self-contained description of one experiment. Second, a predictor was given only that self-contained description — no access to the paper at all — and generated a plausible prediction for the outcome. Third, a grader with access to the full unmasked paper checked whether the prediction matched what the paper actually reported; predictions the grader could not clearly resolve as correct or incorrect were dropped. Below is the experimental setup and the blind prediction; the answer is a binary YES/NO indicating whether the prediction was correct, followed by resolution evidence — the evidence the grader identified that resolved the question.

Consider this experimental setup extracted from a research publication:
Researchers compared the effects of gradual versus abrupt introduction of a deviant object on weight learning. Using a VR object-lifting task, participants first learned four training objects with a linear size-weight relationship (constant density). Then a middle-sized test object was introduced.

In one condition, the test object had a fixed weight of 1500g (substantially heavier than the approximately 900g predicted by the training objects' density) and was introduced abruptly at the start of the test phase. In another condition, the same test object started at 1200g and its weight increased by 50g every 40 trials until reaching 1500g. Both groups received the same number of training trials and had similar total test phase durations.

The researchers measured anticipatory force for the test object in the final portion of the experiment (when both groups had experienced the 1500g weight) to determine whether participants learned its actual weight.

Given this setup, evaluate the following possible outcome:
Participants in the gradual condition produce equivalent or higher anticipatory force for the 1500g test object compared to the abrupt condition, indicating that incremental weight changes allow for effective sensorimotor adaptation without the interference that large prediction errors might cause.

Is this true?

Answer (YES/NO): NO